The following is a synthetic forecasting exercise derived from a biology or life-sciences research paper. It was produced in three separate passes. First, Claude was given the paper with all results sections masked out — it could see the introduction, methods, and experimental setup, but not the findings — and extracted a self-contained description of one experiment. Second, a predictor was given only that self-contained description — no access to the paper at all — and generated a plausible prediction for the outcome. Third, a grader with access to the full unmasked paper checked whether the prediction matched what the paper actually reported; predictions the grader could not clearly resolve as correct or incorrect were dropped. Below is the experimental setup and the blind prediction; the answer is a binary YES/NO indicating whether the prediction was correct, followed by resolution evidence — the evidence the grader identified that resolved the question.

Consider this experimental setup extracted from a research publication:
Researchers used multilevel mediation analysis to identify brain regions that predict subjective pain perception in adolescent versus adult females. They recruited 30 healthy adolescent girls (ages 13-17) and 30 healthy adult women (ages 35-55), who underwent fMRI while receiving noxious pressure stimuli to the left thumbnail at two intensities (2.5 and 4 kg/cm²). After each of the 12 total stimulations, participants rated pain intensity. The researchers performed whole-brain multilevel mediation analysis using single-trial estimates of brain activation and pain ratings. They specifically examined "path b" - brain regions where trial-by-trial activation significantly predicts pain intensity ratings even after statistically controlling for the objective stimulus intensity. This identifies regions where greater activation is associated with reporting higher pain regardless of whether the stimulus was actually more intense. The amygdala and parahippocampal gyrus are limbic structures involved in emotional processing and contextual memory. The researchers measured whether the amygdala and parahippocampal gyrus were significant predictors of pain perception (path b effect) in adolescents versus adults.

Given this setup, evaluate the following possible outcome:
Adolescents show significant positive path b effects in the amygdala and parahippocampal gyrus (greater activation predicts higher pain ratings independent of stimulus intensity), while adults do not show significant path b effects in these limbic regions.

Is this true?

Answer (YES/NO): YES